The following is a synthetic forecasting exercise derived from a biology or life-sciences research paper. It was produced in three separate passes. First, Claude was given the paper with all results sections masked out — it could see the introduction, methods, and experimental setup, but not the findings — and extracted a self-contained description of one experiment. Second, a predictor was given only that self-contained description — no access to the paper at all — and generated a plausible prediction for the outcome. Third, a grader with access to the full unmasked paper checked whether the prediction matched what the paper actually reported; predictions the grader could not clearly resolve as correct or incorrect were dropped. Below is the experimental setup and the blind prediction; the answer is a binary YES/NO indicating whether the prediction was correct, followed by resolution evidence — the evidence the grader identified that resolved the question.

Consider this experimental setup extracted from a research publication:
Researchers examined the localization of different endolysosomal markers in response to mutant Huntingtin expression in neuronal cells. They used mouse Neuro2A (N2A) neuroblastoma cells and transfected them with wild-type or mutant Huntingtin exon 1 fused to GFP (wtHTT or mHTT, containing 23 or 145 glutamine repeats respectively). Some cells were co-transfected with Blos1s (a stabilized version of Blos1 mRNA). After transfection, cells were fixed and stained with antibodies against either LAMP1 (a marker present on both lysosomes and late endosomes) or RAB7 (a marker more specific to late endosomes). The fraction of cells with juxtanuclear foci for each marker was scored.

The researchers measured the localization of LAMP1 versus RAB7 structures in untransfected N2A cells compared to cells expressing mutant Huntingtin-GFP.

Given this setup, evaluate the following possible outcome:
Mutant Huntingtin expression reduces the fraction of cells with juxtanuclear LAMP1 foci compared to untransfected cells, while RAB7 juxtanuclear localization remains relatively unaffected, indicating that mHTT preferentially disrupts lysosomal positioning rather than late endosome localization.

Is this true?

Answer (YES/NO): NO